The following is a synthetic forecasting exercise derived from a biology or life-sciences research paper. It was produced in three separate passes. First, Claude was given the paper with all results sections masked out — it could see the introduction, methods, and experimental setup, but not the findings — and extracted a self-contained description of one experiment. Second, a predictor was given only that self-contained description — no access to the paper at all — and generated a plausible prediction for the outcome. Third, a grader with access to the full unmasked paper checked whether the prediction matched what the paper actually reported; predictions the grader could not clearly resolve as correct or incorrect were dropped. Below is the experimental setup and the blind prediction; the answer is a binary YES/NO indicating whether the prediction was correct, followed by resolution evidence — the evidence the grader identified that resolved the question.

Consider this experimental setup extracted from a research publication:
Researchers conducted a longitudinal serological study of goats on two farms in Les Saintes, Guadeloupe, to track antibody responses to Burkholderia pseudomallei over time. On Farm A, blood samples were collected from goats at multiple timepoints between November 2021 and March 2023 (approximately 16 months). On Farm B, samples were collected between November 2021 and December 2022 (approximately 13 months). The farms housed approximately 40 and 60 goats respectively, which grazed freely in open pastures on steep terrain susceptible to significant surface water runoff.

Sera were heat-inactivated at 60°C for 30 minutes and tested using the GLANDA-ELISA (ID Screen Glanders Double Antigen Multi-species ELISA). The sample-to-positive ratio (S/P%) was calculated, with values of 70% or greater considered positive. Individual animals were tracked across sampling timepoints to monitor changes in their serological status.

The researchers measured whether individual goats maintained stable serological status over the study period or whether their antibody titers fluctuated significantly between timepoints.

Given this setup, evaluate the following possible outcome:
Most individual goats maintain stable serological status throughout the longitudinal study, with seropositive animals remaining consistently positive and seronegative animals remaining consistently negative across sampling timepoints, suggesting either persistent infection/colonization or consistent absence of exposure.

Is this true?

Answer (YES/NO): YES